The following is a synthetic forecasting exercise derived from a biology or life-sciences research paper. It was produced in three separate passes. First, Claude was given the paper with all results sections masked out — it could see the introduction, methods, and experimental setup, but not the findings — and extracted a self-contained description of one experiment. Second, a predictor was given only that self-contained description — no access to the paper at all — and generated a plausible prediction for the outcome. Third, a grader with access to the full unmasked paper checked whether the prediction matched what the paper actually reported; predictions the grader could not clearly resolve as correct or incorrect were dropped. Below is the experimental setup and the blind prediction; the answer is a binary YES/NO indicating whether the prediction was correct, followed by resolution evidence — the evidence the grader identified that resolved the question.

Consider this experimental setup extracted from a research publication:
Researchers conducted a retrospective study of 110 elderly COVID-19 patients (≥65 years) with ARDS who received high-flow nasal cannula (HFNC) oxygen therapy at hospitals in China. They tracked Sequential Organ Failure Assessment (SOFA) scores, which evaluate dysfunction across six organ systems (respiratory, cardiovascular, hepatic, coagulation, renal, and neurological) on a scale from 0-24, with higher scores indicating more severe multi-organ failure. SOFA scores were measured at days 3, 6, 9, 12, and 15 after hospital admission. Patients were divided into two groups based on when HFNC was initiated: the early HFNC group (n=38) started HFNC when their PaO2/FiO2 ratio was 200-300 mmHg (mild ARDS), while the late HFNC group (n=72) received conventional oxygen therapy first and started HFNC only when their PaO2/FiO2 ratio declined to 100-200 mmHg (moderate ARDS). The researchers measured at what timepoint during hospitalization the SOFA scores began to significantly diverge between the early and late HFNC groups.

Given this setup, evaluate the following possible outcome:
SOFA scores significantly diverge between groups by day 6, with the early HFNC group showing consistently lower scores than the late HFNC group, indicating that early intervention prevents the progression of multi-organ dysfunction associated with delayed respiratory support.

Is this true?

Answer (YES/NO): NO